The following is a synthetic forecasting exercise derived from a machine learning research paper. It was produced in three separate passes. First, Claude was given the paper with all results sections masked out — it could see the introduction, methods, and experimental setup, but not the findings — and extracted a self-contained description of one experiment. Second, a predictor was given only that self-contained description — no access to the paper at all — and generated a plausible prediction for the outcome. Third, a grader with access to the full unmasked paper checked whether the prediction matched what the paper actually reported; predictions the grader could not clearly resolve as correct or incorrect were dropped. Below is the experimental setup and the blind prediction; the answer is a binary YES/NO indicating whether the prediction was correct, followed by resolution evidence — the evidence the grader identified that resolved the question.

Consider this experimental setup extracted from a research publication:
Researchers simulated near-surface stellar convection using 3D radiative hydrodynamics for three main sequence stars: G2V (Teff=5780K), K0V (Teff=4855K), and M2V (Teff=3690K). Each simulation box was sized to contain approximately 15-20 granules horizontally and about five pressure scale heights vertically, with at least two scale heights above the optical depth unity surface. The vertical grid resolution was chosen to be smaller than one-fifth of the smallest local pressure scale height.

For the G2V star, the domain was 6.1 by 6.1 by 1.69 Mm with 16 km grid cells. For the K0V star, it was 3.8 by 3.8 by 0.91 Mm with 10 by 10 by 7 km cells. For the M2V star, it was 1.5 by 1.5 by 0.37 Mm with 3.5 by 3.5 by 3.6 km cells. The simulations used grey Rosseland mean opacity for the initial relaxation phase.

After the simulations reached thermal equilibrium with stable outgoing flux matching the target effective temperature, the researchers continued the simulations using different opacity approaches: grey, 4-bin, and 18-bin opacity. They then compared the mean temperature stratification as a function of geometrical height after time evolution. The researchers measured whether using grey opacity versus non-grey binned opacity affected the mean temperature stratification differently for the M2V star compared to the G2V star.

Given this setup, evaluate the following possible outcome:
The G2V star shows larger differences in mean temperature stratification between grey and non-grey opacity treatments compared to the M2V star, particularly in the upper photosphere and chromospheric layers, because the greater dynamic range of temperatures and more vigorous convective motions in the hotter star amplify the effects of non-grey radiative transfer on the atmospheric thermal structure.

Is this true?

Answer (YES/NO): NO